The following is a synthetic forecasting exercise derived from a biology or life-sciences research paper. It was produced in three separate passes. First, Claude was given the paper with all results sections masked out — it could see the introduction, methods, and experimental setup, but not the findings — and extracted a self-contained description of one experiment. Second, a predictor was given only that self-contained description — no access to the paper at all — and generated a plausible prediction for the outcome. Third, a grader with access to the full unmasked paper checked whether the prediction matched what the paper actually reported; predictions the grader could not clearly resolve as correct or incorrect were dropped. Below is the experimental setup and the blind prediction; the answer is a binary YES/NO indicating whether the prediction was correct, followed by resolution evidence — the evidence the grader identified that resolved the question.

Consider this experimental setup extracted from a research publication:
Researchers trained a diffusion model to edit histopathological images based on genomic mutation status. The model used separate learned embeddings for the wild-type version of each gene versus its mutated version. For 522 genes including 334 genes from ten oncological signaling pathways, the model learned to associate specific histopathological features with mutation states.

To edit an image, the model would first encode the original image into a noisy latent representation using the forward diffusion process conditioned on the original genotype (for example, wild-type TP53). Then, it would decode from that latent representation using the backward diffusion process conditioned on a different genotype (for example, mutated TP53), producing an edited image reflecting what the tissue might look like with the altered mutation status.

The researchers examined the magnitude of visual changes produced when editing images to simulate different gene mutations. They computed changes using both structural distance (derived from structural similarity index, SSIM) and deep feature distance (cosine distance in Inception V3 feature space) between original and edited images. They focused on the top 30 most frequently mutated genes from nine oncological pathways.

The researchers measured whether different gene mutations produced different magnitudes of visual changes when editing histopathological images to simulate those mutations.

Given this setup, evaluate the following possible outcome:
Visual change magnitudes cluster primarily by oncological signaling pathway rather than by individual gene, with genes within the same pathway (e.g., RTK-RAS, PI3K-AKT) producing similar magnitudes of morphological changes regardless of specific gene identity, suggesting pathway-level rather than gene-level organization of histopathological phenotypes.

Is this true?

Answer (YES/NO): NO